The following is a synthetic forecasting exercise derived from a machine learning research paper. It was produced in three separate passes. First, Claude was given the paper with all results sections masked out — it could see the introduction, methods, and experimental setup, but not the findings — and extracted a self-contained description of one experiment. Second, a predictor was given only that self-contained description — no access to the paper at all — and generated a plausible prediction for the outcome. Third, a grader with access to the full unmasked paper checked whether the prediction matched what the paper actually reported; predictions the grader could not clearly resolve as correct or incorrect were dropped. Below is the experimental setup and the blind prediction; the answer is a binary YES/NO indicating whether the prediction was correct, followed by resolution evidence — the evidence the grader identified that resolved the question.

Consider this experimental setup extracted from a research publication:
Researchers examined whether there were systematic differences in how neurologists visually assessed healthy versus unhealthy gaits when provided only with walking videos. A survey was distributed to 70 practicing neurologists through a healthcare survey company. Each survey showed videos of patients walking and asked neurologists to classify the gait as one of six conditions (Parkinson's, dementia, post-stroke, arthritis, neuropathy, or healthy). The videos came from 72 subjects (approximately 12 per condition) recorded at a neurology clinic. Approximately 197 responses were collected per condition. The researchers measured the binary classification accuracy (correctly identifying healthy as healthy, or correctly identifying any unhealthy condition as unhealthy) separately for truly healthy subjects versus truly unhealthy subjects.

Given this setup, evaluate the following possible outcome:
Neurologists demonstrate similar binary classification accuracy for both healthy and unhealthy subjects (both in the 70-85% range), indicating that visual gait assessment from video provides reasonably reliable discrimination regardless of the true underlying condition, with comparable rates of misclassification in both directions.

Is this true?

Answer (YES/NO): NO